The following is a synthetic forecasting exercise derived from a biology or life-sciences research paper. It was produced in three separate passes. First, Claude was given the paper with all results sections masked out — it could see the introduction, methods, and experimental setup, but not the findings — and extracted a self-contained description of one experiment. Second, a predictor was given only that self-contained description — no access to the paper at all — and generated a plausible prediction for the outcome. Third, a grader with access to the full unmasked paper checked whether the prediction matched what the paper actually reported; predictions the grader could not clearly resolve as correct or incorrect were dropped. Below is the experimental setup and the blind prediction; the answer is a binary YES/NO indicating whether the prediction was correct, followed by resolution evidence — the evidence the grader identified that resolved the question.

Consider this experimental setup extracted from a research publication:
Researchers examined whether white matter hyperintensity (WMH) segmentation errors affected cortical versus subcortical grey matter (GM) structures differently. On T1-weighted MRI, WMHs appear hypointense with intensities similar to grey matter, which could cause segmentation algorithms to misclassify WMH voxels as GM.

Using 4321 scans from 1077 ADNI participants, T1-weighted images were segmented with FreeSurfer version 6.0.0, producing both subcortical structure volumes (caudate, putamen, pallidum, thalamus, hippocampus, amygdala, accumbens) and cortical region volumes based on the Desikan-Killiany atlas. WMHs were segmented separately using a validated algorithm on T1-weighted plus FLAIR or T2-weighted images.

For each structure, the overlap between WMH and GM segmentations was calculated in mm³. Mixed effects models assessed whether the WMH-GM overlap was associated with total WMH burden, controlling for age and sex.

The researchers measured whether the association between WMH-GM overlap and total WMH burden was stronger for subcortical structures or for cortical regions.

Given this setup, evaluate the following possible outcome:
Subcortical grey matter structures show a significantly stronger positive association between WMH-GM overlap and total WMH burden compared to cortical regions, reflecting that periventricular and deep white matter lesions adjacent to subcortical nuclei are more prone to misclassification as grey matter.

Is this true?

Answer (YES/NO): YES